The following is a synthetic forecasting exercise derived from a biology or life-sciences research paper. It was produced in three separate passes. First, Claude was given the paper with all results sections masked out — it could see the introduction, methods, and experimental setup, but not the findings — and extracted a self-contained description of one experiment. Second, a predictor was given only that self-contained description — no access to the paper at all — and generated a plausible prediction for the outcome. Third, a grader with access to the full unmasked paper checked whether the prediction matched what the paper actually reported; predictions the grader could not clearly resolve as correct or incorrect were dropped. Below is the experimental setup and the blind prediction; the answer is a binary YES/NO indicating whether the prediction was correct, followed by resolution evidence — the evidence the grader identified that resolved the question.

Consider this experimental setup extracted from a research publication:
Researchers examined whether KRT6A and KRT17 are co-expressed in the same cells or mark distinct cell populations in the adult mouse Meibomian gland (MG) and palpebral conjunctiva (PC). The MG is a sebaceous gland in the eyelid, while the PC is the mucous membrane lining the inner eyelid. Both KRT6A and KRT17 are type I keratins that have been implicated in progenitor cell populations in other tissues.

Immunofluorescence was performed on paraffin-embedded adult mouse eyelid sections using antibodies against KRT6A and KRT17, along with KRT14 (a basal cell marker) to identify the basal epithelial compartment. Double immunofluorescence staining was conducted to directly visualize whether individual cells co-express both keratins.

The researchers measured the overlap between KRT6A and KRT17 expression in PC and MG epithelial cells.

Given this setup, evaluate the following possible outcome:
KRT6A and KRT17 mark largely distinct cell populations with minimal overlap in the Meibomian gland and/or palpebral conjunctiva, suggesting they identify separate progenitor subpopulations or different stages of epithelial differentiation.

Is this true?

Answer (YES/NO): YES